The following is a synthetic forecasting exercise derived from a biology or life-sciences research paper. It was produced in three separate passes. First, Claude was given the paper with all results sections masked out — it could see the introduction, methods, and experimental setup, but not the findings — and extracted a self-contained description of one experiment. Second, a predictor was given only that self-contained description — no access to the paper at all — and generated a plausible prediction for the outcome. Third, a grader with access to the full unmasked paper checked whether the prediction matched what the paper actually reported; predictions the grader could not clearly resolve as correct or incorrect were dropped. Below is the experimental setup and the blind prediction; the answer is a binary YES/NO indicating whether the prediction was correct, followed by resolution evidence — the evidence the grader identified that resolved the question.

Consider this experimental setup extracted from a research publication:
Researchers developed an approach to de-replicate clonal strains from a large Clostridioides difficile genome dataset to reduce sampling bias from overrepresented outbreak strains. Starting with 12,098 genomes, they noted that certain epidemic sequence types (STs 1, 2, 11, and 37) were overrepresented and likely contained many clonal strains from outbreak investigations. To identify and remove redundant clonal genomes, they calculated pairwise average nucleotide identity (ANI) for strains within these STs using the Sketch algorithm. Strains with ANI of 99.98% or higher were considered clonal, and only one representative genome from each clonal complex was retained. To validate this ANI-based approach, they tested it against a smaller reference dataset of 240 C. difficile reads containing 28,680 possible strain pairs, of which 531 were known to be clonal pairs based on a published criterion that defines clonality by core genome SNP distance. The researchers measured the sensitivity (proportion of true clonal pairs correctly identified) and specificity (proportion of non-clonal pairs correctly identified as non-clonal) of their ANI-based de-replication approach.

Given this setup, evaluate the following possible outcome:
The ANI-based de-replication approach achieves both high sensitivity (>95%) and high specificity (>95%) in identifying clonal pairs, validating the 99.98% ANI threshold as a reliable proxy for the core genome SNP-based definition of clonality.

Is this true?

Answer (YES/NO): NO